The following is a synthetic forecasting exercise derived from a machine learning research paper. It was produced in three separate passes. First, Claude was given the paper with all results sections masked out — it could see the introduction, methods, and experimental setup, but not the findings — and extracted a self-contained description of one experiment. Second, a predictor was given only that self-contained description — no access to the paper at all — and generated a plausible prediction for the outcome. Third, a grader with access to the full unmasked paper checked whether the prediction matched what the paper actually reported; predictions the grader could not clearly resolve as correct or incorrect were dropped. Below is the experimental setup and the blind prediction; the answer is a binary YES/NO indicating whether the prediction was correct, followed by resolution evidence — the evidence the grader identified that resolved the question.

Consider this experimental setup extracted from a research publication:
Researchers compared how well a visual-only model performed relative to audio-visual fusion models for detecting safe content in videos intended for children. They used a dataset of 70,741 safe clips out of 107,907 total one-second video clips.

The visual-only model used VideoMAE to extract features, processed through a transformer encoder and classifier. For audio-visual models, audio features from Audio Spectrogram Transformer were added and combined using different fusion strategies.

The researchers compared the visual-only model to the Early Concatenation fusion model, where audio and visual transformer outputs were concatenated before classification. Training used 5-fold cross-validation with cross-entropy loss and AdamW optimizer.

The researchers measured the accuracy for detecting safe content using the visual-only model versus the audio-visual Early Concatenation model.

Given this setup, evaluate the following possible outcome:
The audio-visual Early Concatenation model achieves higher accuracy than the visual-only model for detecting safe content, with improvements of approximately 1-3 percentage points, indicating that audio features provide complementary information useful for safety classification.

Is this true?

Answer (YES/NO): NO